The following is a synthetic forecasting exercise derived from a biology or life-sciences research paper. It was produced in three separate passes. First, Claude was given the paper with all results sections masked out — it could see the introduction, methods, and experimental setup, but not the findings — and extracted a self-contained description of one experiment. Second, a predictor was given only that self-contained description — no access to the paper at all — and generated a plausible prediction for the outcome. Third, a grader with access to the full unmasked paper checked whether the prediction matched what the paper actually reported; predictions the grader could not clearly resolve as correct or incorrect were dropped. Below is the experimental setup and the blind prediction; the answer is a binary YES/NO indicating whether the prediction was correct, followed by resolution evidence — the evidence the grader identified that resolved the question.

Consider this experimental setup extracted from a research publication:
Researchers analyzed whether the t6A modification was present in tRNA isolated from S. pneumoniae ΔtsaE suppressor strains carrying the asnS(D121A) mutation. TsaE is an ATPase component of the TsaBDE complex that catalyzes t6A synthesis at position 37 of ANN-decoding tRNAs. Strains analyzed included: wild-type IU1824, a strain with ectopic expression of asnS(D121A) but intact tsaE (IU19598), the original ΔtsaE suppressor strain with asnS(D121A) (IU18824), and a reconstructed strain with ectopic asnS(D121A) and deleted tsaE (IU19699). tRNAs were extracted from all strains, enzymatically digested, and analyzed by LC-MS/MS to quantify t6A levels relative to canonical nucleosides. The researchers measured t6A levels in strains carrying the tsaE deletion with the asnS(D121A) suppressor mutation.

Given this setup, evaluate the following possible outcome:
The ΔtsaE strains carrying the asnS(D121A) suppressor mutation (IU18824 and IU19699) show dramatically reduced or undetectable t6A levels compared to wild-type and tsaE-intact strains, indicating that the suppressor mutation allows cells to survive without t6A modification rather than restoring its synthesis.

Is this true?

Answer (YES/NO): YES